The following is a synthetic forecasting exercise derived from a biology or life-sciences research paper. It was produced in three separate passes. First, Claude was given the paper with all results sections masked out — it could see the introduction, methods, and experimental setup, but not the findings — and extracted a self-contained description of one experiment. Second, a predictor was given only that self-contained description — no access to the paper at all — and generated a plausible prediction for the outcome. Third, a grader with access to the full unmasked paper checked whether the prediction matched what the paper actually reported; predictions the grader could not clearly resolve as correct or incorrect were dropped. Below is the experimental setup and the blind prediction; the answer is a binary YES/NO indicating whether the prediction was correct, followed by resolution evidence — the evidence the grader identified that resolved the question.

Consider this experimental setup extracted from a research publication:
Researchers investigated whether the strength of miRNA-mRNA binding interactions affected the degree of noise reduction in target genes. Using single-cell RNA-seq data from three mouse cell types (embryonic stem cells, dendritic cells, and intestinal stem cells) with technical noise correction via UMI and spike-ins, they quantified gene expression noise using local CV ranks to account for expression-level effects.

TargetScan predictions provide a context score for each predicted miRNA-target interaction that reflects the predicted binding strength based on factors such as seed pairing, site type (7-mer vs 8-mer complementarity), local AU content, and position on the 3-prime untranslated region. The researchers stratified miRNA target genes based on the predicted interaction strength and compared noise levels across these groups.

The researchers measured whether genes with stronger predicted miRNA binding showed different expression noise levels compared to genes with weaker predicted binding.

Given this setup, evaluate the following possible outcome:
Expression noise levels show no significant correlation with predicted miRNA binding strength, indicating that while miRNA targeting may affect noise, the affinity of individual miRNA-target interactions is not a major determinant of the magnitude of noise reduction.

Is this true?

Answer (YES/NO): NO